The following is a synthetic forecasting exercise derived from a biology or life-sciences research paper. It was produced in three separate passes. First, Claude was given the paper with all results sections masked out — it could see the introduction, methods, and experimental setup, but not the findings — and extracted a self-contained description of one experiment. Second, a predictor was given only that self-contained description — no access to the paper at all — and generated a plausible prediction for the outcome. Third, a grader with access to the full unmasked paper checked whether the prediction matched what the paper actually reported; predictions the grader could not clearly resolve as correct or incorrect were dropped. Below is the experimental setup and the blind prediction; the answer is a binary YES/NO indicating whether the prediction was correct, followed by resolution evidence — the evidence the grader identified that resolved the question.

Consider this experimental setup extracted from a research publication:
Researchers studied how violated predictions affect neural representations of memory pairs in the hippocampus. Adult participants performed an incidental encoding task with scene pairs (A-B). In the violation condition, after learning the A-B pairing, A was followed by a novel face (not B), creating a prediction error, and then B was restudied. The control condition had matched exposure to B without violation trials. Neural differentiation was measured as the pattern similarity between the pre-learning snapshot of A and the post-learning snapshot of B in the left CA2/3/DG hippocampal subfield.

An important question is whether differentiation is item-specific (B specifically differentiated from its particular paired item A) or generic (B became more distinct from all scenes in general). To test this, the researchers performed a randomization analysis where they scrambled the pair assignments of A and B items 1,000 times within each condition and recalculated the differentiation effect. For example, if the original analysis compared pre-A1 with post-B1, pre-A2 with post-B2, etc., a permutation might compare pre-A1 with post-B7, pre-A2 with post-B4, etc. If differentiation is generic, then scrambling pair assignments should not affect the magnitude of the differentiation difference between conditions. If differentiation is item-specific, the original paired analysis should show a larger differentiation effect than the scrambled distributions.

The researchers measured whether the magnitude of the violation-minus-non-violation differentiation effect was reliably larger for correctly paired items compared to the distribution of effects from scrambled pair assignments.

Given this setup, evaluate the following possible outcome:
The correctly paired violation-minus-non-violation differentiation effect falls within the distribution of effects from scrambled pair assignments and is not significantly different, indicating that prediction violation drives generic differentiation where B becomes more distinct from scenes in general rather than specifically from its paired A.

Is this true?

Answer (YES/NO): NO